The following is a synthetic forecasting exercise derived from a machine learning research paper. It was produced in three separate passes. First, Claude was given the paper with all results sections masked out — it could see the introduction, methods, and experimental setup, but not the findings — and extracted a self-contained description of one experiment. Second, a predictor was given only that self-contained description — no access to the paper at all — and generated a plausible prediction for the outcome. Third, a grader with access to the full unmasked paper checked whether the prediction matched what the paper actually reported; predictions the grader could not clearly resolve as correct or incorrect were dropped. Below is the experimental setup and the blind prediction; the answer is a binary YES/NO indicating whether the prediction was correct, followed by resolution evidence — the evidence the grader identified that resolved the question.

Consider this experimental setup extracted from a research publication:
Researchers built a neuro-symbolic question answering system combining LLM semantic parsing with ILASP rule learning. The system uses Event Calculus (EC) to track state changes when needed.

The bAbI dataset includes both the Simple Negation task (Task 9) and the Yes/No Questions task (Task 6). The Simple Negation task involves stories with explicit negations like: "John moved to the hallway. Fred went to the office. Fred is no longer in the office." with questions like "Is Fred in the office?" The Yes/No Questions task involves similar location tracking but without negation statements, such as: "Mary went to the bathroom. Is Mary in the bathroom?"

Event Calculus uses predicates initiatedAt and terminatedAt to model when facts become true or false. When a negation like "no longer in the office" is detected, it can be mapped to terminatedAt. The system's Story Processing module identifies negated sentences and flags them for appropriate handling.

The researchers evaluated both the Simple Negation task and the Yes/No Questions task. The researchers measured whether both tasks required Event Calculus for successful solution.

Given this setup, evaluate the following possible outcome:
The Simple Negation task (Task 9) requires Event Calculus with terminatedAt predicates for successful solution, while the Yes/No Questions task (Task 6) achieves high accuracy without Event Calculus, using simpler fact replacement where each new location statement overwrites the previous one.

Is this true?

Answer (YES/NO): NO